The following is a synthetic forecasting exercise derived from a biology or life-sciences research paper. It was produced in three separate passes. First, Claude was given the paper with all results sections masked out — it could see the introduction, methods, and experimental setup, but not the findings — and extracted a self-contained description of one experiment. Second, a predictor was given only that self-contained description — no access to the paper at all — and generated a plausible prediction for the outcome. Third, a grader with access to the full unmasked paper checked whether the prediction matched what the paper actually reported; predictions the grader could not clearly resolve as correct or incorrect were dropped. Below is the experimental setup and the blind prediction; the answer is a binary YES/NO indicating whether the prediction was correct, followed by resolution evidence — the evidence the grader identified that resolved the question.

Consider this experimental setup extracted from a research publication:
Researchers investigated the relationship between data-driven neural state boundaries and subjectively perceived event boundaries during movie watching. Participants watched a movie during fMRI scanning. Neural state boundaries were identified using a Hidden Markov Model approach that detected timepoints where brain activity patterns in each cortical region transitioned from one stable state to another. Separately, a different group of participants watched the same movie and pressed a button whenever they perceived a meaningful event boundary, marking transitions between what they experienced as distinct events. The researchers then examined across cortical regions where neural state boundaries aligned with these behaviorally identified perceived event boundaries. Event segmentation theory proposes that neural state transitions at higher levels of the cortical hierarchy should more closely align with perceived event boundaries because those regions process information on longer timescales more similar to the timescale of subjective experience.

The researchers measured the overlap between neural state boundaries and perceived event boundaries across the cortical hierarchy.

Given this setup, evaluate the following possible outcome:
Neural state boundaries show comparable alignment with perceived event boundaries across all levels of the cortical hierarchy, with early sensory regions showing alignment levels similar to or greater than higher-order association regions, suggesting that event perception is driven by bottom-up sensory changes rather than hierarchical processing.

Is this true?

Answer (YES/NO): NO